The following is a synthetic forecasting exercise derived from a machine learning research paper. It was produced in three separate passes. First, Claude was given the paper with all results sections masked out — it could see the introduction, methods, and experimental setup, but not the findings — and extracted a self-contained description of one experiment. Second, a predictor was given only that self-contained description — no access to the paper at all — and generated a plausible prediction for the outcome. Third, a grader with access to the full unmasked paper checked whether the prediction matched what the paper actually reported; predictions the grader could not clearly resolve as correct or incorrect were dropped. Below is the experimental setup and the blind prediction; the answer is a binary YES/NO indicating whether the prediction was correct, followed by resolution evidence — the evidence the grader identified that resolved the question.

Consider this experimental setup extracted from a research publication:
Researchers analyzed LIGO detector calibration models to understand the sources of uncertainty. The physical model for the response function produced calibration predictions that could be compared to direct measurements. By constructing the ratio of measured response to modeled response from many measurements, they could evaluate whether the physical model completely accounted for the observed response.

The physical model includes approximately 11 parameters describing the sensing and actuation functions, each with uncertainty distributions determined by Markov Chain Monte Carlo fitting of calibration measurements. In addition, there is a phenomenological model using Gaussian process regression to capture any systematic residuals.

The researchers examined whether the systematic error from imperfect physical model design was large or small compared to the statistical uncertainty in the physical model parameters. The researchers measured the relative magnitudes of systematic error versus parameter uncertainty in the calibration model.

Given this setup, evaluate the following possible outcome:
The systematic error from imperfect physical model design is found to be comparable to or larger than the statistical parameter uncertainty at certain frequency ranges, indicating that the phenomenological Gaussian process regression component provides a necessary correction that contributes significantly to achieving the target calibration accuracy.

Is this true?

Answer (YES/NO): YES